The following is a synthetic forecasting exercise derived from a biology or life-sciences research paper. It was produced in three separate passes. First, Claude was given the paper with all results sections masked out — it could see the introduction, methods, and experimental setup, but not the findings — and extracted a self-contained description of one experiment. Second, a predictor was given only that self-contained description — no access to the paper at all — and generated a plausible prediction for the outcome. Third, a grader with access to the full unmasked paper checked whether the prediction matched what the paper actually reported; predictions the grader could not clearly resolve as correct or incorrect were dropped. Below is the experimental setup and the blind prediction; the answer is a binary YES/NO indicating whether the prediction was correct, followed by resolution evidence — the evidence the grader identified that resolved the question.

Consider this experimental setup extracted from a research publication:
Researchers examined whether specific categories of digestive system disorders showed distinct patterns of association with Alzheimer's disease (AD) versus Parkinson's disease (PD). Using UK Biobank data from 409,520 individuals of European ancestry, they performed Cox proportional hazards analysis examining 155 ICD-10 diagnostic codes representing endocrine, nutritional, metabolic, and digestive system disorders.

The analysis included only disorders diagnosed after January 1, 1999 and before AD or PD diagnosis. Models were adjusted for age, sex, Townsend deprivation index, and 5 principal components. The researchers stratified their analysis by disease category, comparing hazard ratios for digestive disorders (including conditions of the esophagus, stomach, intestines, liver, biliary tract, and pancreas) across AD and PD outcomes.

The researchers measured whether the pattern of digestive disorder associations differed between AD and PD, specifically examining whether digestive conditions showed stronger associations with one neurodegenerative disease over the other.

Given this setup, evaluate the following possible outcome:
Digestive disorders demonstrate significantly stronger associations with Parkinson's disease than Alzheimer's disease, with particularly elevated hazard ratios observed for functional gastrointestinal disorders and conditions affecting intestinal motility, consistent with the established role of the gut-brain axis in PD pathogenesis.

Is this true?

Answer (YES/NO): NO